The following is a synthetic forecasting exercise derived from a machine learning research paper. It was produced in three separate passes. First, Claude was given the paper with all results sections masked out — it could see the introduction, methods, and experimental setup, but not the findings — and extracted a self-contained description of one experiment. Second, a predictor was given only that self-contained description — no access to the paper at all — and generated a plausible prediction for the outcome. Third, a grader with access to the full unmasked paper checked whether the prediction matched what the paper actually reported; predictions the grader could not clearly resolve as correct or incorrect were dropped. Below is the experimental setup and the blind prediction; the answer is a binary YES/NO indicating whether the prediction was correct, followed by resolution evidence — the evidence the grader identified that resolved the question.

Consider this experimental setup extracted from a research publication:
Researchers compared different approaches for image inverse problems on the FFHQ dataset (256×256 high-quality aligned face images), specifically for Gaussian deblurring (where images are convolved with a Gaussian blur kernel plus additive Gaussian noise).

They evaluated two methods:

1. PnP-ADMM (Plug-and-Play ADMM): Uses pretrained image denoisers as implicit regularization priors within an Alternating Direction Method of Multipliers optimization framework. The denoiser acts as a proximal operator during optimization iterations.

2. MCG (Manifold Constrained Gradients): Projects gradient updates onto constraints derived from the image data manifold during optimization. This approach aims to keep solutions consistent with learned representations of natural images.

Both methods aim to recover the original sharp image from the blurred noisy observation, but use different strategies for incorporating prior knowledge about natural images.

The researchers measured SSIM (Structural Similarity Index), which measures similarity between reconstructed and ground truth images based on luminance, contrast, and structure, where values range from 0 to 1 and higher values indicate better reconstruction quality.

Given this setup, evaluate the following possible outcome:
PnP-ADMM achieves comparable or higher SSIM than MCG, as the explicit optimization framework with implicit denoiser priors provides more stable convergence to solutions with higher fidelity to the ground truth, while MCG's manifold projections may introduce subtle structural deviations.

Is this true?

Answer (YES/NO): YES